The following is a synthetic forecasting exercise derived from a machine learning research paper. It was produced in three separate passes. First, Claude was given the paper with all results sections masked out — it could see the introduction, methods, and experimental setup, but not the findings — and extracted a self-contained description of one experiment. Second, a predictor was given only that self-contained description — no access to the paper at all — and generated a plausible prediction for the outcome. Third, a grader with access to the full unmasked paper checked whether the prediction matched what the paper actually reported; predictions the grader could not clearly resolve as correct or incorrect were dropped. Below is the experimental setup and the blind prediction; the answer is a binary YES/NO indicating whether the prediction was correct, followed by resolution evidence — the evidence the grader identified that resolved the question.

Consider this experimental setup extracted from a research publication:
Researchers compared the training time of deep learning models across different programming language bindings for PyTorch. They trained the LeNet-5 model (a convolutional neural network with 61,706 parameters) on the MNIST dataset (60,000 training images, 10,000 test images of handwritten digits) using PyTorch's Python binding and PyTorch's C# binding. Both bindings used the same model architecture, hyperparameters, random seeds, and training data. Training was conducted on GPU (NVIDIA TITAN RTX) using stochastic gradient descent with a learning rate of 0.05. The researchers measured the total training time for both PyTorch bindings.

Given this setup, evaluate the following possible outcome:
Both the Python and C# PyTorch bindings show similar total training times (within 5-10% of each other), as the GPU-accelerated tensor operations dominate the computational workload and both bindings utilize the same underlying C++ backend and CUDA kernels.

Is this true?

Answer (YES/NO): NO